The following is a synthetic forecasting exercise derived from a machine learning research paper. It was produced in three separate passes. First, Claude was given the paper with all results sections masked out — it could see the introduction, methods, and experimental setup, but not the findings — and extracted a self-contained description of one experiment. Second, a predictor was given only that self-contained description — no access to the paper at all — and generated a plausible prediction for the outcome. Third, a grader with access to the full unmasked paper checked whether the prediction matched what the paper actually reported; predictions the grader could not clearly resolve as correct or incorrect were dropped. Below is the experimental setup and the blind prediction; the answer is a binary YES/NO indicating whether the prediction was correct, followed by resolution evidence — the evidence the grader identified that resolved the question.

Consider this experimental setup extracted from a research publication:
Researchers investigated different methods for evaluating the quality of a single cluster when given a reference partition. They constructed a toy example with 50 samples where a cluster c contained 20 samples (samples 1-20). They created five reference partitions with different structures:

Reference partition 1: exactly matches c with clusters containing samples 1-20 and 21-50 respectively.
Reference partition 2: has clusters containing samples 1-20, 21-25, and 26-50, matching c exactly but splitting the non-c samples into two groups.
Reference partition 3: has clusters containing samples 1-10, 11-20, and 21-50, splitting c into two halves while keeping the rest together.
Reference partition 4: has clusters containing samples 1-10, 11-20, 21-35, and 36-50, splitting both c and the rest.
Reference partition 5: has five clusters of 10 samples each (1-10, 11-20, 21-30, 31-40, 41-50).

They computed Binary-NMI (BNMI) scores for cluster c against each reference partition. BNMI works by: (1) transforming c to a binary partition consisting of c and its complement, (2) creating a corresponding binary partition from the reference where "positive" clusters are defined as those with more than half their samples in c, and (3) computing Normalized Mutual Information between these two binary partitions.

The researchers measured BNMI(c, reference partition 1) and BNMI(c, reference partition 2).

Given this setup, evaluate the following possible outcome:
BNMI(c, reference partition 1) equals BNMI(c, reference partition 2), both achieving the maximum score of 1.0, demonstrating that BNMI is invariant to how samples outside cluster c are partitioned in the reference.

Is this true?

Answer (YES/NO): YES